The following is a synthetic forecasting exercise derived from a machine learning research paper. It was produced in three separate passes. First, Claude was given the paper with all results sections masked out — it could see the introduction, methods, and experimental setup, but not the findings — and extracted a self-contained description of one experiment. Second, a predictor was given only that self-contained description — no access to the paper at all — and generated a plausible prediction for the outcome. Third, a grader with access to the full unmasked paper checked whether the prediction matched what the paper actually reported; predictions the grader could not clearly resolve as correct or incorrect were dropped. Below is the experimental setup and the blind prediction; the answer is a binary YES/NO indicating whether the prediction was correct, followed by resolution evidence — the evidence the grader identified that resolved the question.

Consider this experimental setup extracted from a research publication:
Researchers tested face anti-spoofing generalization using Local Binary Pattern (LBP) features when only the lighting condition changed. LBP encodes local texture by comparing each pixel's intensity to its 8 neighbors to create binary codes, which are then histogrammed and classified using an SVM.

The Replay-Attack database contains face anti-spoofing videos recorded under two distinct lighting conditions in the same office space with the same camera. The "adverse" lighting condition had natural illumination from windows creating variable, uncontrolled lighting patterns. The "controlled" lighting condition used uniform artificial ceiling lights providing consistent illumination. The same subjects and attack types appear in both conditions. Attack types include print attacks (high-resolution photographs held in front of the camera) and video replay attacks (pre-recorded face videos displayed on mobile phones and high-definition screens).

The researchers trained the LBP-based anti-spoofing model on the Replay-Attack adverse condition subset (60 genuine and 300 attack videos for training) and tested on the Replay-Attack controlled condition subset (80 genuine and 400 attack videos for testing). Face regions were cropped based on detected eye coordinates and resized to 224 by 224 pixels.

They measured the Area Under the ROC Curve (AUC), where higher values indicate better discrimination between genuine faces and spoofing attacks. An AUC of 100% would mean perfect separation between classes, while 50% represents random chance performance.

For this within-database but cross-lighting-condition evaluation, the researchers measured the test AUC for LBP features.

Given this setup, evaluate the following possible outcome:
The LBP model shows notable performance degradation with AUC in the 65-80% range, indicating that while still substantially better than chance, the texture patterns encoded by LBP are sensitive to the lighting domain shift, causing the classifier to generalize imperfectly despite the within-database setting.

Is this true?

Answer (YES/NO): YES